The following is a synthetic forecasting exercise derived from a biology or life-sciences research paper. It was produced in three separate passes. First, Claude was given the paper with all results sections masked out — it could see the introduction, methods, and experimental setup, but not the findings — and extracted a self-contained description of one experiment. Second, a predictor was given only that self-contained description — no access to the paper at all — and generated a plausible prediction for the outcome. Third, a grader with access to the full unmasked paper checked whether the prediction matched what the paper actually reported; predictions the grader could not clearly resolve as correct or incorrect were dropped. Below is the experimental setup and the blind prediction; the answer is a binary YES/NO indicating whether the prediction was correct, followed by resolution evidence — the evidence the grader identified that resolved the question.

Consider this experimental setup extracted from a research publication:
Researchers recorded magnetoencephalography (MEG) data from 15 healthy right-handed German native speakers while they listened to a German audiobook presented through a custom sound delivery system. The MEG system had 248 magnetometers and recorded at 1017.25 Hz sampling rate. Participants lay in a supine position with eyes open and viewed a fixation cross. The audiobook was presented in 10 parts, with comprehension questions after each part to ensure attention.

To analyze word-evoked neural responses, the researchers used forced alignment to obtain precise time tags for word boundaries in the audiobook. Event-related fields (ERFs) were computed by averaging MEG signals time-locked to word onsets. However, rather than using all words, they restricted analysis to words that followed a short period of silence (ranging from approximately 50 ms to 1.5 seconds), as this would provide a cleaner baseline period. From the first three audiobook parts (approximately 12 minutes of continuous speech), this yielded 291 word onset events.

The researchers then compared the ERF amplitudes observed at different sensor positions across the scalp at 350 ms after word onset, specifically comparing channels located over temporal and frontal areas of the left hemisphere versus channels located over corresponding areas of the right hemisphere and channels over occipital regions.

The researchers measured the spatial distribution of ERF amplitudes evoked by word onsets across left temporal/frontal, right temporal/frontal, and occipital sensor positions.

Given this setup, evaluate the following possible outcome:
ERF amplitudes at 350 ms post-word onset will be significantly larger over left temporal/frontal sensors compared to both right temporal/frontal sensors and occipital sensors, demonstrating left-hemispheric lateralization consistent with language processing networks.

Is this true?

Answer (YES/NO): YES